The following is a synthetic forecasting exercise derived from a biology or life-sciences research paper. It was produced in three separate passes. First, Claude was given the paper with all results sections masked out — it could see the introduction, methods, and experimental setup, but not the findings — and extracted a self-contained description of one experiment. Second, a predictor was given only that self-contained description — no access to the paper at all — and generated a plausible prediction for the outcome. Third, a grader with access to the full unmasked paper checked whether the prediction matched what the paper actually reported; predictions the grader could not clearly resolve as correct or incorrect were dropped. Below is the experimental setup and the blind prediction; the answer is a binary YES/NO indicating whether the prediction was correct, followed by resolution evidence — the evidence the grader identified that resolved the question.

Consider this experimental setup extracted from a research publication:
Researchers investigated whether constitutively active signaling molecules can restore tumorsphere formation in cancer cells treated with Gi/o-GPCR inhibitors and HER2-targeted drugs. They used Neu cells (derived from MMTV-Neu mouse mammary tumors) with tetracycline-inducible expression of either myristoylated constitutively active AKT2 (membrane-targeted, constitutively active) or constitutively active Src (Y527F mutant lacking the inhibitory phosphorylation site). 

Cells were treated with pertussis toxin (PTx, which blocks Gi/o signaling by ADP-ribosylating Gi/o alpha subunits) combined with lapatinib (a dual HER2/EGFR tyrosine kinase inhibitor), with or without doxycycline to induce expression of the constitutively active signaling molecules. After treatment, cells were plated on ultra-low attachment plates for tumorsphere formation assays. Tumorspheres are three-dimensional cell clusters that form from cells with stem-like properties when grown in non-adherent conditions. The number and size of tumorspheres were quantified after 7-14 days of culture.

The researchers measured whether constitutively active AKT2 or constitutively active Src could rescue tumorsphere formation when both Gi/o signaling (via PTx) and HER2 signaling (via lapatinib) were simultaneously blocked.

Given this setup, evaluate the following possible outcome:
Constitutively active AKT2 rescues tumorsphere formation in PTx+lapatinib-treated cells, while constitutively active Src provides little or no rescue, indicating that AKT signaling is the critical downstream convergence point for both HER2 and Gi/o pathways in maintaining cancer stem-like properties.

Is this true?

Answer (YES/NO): NO